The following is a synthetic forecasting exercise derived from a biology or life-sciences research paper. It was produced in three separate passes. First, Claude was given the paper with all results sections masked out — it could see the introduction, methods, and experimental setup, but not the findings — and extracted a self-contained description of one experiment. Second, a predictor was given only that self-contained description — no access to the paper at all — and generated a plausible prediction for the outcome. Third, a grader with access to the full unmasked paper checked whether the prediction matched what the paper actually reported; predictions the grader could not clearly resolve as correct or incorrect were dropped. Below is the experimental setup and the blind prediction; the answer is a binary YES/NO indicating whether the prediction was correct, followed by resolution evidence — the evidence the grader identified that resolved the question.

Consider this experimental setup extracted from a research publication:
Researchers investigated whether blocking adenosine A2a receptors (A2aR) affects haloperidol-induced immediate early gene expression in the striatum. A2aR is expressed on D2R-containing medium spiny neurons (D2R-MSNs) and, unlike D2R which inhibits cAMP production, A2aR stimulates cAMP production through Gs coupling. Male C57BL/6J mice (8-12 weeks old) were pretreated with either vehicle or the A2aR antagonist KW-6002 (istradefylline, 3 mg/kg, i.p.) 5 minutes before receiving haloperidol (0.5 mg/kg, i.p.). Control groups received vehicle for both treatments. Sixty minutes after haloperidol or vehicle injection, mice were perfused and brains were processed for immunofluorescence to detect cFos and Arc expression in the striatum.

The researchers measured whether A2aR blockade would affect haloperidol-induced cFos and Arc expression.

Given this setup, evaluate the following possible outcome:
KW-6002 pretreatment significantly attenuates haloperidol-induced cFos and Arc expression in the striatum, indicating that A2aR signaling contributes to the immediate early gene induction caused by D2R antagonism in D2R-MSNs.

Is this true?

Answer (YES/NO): YES